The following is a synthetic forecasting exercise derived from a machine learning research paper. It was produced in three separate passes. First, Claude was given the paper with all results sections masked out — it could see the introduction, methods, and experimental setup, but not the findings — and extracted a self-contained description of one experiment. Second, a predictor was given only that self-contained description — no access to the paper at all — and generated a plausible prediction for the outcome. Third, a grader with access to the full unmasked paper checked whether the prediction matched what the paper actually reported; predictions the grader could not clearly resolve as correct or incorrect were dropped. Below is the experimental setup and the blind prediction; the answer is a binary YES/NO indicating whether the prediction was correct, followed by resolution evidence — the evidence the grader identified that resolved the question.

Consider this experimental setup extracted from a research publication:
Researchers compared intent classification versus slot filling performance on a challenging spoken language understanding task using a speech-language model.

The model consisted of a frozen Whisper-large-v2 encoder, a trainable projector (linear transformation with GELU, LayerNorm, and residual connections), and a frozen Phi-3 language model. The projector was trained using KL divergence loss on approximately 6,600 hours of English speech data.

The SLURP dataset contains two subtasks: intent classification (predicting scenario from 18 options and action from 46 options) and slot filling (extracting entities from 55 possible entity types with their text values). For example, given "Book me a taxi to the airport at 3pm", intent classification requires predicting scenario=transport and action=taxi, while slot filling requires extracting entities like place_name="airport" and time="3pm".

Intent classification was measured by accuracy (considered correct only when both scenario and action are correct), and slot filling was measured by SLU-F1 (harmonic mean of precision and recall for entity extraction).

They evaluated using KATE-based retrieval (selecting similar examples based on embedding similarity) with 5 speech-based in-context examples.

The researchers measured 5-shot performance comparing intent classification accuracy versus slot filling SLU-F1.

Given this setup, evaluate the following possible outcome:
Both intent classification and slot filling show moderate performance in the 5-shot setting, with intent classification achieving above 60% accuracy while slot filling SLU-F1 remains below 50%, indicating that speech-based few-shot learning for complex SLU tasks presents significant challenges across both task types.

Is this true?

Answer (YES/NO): NO